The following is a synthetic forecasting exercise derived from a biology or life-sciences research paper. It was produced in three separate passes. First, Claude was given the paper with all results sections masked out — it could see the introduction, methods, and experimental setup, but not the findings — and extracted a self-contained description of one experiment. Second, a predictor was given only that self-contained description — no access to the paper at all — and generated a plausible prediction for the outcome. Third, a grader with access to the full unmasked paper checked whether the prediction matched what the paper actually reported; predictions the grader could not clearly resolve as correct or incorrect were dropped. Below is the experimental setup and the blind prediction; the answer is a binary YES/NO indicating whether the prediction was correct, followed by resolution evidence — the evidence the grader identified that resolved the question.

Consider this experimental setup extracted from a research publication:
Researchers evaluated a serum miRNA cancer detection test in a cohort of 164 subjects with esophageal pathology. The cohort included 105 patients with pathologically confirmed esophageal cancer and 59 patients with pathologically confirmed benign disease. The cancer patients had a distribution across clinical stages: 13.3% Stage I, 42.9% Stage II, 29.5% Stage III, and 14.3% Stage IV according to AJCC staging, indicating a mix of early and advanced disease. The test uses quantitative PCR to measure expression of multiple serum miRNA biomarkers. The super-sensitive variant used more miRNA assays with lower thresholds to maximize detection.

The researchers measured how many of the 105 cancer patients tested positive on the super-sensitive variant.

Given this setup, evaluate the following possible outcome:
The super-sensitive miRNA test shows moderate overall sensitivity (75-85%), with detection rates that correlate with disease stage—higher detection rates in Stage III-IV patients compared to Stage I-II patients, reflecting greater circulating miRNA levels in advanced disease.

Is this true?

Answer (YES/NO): NO